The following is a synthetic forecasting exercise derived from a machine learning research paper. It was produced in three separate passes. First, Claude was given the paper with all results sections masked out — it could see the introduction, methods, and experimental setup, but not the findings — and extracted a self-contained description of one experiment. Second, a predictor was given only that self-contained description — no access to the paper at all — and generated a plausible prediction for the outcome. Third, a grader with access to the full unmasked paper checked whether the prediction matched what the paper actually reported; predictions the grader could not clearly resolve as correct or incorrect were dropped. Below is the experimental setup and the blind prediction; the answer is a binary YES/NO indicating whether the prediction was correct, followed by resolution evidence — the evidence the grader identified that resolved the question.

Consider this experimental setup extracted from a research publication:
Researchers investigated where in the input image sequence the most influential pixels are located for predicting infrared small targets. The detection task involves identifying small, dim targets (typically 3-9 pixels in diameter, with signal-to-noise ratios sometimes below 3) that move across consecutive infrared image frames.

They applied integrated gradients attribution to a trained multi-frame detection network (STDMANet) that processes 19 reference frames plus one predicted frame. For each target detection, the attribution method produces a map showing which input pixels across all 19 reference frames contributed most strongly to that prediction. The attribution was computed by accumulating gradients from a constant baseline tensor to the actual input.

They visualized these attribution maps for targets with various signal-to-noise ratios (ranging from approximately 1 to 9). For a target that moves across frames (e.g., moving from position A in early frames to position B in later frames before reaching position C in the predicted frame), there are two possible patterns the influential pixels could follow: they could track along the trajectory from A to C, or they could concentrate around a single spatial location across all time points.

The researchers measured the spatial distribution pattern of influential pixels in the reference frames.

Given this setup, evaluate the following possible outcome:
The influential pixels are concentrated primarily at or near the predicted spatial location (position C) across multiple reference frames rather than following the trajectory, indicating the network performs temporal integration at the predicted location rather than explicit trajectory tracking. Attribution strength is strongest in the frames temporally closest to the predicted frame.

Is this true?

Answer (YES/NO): NO